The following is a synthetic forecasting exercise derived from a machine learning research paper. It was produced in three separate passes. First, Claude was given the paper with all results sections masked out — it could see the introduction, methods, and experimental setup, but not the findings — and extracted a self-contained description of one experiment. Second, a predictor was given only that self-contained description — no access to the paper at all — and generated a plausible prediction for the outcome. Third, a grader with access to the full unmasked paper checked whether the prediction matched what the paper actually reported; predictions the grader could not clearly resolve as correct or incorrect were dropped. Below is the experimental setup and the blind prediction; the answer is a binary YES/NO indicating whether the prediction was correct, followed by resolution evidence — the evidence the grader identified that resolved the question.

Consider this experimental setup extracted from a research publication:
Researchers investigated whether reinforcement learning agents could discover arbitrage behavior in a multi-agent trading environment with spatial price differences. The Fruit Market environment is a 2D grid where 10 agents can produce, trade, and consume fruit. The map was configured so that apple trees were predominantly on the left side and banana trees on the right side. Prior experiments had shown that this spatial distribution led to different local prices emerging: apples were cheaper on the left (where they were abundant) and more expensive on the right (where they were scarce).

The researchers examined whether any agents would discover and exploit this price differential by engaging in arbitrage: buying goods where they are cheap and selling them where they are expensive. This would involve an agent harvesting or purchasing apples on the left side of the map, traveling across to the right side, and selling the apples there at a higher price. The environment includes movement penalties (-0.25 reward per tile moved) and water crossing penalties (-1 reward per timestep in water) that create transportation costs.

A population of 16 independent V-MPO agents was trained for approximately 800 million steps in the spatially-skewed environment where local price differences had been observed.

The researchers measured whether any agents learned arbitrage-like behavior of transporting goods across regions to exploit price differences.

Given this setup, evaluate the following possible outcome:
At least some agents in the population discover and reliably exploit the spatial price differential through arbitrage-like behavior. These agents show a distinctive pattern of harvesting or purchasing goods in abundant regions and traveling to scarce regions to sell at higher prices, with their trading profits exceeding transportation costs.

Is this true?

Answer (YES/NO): YES